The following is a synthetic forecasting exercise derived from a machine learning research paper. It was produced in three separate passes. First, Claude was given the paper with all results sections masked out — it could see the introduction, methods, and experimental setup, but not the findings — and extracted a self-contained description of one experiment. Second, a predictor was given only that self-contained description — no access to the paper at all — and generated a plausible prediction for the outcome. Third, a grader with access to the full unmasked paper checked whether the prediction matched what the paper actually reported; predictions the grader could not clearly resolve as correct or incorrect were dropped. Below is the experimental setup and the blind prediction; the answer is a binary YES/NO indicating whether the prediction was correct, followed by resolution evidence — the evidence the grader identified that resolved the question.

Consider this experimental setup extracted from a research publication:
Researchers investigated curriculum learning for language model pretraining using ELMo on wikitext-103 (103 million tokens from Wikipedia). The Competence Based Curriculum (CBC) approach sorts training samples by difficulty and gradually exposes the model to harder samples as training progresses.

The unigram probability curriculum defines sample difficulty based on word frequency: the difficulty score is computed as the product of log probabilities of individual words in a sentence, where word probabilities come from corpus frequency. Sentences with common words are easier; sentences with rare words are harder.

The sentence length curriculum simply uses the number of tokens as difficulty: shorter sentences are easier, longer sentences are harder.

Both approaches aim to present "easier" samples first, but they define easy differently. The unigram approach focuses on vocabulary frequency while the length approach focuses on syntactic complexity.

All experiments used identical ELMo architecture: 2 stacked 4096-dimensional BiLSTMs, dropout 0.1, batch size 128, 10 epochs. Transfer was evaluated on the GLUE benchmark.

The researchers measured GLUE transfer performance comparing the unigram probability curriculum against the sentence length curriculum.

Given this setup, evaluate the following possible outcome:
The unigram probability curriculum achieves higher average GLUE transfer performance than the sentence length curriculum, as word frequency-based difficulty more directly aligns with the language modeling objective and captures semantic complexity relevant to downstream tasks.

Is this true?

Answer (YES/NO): NO